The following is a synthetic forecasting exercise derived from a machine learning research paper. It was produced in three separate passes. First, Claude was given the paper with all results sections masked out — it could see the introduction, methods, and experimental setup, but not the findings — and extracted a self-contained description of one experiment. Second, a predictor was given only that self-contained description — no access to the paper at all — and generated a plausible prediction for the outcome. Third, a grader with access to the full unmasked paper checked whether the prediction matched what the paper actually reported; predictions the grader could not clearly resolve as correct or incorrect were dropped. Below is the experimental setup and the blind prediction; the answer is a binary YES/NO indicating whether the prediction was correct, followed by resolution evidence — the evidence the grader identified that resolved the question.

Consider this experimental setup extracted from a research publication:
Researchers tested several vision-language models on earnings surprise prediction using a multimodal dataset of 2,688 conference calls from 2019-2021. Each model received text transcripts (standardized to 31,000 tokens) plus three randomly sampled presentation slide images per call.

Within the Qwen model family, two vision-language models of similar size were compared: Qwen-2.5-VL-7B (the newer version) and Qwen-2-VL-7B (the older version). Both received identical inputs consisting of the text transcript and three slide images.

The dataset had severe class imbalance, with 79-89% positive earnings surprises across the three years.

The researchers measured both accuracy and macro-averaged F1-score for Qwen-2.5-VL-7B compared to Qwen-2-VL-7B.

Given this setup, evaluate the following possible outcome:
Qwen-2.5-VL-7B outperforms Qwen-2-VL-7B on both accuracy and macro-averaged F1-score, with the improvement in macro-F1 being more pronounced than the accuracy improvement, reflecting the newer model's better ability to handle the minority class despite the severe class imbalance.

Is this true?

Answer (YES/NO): NO